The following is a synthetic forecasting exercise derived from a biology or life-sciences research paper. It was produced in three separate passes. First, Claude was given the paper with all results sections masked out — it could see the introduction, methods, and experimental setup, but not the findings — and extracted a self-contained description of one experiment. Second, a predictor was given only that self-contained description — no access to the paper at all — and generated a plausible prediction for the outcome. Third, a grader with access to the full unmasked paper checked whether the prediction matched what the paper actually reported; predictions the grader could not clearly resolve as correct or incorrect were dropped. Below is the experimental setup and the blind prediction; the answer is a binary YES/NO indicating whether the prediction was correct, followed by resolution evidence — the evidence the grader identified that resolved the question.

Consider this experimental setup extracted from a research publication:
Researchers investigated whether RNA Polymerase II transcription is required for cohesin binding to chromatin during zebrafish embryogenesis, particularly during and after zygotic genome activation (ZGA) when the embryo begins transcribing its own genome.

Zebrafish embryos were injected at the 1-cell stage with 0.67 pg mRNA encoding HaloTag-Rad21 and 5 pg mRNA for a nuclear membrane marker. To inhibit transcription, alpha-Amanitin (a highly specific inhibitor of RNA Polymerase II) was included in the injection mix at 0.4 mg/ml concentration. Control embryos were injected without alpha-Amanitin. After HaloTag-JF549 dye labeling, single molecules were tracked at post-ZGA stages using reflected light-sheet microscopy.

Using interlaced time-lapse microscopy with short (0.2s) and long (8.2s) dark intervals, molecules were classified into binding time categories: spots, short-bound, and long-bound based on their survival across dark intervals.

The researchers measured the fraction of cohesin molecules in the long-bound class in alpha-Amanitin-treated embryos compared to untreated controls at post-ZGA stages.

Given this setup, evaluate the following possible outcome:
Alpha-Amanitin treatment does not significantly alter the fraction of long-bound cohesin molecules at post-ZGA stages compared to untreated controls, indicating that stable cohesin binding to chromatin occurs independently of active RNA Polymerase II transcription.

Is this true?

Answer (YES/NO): NO